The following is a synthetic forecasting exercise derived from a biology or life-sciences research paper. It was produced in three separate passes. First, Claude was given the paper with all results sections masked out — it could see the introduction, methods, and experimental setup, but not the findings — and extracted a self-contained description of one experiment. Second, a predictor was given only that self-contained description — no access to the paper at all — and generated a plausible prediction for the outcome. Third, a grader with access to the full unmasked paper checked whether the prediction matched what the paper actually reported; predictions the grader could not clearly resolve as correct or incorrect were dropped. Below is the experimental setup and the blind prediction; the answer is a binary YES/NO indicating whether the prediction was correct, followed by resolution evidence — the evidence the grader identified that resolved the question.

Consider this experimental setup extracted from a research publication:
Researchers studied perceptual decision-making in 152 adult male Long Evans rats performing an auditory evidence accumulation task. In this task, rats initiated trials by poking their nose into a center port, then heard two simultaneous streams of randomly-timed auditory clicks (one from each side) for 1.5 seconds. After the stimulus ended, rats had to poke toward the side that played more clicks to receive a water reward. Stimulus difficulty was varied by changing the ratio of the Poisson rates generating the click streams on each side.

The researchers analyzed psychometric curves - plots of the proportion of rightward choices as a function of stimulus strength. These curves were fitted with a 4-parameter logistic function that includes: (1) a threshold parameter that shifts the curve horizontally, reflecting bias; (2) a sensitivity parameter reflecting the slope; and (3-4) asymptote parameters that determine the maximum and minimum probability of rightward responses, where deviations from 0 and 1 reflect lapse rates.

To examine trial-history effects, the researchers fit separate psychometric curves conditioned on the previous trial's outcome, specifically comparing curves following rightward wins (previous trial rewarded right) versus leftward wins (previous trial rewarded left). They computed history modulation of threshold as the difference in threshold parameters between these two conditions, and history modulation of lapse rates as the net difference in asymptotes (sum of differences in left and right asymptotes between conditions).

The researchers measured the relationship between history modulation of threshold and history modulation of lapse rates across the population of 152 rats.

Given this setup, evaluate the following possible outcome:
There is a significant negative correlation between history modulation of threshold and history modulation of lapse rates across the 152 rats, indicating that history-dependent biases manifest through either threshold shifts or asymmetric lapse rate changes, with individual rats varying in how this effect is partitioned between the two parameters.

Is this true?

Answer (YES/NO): NO